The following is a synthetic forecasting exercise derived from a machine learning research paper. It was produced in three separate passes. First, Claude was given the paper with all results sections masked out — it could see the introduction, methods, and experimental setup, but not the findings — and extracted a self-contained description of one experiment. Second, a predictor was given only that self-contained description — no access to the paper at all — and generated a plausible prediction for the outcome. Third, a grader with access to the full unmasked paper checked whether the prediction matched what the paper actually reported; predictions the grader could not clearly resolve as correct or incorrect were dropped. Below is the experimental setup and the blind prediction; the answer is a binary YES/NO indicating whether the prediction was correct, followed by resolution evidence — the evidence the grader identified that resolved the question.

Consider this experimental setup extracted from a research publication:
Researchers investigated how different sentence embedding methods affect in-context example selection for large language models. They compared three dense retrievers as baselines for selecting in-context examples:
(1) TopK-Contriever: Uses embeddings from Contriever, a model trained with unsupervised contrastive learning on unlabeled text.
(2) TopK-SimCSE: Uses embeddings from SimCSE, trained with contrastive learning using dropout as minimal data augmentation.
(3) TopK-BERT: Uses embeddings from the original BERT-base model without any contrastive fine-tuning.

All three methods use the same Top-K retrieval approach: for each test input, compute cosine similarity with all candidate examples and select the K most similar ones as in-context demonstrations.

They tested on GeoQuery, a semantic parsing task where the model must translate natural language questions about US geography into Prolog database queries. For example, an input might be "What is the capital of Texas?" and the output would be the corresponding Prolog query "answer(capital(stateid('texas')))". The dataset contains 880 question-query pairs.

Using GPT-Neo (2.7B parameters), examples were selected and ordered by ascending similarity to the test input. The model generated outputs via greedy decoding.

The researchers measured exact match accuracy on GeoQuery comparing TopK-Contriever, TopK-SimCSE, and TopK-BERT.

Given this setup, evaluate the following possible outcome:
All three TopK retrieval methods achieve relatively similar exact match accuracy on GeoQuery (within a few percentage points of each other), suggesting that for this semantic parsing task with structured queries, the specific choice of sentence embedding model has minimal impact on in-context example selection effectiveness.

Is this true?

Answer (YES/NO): YES